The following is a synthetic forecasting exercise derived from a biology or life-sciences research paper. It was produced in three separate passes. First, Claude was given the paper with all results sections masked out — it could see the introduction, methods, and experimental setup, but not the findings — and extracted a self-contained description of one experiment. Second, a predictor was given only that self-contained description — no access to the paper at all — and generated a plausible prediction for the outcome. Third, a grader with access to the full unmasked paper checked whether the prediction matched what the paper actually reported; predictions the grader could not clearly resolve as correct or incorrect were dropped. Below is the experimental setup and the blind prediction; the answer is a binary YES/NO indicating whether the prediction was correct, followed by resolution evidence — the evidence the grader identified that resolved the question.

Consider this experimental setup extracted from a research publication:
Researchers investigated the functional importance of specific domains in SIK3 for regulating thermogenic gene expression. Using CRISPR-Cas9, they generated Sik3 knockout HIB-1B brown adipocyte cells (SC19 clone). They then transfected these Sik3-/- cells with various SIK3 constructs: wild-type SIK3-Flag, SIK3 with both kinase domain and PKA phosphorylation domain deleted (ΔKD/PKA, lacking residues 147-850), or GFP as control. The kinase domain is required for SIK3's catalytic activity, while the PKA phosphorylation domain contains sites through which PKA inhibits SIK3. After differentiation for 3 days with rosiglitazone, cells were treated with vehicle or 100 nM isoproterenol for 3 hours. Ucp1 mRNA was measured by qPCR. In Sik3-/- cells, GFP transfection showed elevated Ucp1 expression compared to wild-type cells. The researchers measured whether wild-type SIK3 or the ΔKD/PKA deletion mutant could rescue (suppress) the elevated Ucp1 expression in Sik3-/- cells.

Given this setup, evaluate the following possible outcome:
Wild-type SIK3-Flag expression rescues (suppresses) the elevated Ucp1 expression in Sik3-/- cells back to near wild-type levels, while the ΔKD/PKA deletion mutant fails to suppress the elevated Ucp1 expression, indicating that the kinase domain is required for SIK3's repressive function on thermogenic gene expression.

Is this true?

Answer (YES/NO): YES